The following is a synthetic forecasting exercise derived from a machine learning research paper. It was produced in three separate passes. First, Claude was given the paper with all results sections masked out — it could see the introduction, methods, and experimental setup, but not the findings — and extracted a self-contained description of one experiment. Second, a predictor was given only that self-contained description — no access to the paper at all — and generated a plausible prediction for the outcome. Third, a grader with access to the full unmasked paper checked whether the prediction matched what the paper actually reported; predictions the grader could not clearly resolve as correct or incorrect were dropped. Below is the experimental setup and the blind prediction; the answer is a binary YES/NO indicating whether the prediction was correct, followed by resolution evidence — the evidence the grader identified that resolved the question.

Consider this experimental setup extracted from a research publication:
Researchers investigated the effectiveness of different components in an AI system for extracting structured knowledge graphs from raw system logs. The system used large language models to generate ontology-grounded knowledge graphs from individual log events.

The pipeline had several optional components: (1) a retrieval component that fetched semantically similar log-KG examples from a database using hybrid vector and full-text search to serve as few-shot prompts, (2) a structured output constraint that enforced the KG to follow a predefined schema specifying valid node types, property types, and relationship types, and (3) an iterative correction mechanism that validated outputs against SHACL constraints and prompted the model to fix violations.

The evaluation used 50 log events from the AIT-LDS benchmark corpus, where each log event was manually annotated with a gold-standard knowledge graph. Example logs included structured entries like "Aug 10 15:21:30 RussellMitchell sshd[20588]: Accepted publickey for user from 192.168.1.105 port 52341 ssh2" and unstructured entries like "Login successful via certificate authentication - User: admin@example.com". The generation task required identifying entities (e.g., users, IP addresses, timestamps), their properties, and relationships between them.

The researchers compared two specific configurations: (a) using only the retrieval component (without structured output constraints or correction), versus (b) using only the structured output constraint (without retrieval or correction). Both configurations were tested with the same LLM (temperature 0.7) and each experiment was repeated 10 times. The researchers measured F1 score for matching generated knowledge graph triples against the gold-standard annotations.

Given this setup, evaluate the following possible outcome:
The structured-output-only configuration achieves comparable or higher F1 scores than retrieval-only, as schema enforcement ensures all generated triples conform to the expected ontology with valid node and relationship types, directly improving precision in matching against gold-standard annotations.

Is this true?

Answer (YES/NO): NO